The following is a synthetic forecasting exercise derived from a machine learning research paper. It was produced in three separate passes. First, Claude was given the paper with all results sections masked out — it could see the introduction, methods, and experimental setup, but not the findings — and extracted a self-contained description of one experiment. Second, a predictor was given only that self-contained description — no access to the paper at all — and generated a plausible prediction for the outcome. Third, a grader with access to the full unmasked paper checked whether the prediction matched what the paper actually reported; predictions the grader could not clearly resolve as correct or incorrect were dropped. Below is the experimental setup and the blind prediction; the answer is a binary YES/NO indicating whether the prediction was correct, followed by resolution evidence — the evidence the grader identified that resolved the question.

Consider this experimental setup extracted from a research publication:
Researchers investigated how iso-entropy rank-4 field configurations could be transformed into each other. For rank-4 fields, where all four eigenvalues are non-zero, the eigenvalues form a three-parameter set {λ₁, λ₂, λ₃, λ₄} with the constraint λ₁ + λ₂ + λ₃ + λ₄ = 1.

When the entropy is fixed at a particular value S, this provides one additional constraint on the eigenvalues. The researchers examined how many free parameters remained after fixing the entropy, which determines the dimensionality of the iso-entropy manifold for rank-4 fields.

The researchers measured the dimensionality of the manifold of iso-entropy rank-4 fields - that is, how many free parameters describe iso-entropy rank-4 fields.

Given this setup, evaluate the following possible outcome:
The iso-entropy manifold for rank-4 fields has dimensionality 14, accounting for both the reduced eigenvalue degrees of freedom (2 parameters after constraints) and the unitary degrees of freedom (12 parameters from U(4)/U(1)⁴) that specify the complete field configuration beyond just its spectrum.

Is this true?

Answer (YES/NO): NO